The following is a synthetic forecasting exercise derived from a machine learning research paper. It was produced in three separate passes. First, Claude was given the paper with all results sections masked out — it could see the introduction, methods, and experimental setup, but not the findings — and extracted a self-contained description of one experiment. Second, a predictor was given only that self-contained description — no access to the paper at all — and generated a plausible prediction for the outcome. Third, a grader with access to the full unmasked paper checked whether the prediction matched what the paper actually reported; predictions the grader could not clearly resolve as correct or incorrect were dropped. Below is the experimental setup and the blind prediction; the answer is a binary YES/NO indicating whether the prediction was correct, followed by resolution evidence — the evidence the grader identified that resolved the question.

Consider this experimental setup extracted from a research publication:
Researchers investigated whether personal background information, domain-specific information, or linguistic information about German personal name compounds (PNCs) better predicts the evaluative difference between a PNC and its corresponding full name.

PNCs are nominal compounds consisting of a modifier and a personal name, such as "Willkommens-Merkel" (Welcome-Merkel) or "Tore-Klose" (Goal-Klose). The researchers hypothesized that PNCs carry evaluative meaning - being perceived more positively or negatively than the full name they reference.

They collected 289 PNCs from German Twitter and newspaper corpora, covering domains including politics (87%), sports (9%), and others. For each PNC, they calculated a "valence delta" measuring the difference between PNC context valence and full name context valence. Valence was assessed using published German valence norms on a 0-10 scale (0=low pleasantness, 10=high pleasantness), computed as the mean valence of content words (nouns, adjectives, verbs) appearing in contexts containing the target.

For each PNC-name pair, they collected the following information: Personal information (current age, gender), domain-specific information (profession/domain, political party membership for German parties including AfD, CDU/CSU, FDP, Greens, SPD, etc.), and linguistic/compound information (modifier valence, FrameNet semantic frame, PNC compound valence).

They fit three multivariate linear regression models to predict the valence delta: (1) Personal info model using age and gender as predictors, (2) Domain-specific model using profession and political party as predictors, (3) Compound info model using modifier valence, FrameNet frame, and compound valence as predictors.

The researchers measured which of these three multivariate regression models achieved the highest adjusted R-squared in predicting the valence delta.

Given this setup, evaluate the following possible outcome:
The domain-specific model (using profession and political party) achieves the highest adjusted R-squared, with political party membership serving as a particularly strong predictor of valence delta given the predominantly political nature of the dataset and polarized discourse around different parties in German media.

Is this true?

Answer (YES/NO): NO